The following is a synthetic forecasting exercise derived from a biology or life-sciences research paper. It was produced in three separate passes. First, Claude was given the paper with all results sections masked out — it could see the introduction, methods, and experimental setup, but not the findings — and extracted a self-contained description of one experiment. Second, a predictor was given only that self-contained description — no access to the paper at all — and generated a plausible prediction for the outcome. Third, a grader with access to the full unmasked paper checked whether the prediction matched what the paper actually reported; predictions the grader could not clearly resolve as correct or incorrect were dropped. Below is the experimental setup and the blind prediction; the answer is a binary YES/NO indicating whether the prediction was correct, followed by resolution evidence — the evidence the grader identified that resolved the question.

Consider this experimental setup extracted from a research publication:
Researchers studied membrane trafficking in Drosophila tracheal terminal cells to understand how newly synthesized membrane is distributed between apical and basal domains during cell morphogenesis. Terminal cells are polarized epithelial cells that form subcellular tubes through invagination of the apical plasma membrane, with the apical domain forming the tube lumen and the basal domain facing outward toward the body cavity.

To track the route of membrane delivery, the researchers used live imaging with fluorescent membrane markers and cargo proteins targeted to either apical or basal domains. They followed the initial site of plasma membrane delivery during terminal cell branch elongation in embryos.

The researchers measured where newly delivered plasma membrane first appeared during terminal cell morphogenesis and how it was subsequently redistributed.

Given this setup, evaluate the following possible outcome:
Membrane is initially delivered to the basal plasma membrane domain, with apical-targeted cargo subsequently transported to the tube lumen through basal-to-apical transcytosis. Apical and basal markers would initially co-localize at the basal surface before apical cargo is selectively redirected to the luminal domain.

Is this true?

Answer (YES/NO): NO